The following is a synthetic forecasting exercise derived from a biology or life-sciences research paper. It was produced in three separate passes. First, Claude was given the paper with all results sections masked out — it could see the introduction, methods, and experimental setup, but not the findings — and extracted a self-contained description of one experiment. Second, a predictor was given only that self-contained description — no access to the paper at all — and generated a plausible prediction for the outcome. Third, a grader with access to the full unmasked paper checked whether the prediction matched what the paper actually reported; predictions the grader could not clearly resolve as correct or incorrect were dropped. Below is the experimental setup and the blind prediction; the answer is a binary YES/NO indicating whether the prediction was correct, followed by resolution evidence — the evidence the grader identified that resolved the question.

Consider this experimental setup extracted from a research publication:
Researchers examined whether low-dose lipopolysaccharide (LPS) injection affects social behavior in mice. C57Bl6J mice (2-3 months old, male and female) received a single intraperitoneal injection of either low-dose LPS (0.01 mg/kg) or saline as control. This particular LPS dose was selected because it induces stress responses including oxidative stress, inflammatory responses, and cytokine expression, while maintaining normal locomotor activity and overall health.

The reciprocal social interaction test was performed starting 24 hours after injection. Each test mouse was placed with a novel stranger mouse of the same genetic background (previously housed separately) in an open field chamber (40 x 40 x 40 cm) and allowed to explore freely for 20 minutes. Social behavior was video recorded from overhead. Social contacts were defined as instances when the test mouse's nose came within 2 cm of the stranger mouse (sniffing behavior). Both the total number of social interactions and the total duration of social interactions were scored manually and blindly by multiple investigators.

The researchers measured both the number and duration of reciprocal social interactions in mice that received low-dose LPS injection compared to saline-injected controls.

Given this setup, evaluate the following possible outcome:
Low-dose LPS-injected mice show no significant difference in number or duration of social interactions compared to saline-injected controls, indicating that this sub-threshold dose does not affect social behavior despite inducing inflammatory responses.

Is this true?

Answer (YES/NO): NO